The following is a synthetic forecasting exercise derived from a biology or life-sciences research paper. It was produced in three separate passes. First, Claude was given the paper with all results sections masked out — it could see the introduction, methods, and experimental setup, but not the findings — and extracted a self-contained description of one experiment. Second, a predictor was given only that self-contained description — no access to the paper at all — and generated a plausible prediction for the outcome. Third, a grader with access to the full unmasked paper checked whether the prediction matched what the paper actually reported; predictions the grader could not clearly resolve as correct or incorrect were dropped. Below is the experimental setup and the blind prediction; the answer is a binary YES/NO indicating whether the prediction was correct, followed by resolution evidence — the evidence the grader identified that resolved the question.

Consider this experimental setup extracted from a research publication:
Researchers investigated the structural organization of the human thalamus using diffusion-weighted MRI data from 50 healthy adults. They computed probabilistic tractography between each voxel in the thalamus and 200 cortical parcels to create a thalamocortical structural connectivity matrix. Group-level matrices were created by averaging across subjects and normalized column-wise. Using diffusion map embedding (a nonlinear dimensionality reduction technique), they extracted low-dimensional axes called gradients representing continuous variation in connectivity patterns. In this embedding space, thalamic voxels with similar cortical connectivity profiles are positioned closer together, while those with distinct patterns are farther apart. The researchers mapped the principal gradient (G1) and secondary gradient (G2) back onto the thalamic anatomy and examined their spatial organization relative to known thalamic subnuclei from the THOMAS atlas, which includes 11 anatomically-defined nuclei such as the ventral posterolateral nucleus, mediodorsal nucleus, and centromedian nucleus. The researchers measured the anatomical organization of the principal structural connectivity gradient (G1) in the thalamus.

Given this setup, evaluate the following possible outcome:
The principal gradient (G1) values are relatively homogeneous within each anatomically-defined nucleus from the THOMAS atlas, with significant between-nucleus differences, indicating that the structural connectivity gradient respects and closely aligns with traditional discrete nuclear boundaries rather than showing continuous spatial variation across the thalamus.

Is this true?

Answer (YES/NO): NO